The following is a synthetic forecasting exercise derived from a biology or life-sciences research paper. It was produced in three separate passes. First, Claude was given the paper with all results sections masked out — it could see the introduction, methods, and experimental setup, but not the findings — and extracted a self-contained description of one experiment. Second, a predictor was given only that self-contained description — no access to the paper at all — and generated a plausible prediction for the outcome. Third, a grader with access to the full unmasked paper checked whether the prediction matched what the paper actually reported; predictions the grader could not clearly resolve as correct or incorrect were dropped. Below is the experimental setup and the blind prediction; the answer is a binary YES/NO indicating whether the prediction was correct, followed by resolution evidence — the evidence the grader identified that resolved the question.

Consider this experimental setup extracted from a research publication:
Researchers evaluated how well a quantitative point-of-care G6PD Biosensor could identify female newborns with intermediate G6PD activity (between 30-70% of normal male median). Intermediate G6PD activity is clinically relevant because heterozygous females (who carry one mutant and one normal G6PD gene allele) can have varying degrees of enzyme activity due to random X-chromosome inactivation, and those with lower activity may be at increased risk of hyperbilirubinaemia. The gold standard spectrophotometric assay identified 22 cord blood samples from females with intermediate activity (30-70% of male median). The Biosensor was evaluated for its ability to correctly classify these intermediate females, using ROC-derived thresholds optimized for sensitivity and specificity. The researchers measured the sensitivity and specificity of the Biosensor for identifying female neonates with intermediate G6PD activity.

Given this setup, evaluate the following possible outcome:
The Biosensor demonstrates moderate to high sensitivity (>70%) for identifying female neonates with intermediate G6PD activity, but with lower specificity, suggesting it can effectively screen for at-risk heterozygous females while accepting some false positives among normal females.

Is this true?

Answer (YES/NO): NO